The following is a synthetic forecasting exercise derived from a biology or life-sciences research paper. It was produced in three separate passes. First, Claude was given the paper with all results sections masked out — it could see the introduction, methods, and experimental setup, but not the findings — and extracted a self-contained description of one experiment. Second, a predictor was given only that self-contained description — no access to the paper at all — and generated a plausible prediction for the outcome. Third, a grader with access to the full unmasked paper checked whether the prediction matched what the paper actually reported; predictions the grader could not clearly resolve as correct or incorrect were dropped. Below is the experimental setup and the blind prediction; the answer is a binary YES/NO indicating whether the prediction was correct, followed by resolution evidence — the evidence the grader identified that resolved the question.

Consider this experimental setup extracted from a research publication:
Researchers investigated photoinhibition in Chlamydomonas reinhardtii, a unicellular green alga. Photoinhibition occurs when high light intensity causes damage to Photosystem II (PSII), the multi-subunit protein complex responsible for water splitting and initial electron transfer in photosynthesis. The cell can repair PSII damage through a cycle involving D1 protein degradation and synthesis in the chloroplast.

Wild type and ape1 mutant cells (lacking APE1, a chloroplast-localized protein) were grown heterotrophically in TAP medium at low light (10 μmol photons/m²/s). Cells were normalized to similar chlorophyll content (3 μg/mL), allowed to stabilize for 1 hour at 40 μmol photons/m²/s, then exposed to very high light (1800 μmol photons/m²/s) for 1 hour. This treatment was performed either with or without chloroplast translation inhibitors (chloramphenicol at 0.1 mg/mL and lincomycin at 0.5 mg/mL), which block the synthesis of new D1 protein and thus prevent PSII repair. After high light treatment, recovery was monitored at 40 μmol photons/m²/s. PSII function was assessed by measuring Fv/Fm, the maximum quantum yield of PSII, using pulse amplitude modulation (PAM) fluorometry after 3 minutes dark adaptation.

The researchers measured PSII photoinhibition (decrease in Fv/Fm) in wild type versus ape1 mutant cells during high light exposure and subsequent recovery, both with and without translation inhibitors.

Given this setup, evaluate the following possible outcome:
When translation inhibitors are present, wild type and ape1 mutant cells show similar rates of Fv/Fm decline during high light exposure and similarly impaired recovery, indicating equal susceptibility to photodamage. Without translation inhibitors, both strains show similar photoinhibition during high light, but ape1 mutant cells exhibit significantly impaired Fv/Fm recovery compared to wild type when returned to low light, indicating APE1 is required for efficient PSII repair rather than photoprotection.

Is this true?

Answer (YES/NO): NO